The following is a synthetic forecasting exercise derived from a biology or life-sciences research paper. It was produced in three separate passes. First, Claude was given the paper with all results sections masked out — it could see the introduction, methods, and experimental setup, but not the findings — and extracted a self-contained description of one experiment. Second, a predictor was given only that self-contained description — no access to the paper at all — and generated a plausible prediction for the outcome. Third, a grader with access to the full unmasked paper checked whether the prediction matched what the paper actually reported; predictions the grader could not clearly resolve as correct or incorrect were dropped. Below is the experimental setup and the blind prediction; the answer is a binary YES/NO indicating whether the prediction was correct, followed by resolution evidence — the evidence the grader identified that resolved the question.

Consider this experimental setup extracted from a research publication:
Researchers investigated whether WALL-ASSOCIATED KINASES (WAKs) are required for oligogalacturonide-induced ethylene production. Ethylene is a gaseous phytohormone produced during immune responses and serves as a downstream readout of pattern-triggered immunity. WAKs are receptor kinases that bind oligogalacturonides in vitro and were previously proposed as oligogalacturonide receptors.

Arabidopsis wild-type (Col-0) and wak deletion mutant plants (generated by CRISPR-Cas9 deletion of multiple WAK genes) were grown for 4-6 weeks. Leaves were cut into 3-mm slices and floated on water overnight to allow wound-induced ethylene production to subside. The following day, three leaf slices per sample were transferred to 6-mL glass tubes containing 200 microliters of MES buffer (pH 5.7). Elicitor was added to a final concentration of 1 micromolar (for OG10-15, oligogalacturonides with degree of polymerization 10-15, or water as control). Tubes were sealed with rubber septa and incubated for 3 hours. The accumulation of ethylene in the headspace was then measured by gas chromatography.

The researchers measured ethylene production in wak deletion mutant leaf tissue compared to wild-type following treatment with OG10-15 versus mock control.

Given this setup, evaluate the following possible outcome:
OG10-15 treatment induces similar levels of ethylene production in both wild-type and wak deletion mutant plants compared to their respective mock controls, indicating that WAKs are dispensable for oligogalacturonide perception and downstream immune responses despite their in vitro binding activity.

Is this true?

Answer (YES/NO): YES